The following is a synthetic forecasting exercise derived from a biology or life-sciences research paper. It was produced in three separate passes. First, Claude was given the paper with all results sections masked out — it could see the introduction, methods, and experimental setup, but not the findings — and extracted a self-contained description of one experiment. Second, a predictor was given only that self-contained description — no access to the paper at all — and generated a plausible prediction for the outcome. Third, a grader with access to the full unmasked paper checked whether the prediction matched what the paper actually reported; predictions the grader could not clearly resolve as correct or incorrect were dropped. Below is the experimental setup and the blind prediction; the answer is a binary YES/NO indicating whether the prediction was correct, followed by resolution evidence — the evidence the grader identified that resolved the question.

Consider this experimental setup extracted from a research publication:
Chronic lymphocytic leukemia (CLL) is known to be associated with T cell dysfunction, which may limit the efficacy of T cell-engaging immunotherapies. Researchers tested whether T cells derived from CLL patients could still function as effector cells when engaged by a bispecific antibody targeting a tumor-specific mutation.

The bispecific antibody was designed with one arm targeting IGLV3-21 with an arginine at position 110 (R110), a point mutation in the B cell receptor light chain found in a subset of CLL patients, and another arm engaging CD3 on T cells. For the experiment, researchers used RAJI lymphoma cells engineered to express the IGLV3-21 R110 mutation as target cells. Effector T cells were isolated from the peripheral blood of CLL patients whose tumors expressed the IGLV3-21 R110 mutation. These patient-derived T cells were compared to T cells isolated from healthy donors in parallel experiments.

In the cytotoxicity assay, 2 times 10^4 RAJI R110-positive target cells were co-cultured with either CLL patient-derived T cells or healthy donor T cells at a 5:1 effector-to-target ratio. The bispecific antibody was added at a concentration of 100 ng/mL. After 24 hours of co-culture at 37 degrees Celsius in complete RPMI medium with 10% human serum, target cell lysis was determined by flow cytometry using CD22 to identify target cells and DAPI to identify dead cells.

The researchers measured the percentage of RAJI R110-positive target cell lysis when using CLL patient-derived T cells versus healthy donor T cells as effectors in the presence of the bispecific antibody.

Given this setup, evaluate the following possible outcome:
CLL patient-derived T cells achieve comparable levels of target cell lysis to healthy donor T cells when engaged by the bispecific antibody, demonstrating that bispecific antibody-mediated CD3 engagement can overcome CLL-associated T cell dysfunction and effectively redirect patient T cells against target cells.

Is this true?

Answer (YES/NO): YES